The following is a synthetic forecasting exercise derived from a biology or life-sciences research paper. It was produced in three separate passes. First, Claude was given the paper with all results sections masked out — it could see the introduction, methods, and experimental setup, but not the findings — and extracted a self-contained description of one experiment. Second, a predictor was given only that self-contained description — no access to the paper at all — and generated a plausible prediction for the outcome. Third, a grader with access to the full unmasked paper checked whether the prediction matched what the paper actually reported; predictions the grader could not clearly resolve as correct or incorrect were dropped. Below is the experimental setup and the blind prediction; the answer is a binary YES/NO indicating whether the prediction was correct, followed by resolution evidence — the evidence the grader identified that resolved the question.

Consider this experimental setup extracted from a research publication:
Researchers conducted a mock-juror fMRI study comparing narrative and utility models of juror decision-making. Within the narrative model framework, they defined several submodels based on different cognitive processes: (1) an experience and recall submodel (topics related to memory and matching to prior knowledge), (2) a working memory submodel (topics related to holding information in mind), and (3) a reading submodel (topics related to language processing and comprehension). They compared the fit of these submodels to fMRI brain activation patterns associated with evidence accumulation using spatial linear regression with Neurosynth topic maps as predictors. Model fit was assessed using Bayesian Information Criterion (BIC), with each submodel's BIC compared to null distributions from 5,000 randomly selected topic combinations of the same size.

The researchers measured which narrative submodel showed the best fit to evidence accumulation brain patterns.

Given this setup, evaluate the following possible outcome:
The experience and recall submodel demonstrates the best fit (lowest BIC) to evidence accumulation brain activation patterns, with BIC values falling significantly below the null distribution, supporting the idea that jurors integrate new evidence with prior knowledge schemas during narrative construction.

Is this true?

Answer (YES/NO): NO